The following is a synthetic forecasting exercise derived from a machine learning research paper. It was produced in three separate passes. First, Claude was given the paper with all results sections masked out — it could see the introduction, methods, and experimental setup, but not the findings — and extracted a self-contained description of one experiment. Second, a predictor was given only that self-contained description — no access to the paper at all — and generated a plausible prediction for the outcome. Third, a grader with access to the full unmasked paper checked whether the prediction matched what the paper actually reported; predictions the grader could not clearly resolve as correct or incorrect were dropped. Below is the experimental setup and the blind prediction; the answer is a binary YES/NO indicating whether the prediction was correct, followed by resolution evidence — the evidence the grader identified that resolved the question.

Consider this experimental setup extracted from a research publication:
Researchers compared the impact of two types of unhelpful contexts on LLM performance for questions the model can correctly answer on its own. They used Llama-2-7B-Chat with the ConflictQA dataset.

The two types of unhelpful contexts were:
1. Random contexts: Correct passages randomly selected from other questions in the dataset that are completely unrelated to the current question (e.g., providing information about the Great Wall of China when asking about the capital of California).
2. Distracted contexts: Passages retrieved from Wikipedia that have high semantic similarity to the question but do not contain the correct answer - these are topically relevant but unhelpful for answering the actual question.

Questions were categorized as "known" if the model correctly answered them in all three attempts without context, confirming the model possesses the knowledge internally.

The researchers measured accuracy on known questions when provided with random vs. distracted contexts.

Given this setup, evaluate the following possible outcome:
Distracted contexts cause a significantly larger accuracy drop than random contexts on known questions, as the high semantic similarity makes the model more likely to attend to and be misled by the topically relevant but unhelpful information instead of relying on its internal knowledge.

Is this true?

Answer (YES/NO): YES